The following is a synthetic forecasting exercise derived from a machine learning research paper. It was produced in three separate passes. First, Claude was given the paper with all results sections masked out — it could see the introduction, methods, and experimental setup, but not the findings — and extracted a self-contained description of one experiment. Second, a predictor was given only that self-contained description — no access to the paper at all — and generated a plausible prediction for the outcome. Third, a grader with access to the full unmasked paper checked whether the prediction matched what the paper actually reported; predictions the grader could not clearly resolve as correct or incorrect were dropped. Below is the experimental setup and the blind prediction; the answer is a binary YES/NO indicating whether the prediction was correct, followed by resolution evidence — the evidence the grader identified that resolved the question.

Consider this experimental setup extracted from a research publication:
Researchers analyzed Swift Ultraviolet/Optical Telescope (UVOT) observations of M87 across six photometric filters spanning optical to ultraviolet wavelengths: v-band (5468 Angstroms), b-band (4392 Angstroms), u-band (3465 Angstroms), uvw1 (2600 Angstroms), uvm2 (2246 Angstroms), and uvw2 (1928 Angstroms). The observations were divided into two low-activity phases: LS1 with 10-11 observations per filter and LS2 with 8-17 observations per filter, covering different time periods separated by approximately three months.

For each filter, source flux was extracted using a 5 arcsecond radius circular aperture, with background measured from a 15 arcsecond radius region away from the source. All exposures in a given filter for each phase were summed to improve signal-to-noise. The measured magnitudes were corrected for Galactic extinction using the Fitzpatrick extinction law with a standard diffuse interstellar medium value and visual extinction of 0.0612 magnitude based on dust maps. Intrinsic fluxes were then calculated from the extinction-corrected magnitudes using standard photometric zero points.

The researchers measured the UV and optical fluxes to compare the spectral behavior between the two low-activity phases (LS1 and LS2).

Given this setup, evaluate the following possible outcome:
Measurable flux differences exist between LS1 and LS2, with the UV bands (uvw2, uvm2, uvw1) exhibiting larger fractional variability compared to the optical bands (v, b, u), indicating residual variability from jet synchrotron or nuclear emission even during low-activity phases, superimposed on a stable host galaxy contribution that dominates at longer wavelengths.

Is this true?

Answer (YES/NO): NO